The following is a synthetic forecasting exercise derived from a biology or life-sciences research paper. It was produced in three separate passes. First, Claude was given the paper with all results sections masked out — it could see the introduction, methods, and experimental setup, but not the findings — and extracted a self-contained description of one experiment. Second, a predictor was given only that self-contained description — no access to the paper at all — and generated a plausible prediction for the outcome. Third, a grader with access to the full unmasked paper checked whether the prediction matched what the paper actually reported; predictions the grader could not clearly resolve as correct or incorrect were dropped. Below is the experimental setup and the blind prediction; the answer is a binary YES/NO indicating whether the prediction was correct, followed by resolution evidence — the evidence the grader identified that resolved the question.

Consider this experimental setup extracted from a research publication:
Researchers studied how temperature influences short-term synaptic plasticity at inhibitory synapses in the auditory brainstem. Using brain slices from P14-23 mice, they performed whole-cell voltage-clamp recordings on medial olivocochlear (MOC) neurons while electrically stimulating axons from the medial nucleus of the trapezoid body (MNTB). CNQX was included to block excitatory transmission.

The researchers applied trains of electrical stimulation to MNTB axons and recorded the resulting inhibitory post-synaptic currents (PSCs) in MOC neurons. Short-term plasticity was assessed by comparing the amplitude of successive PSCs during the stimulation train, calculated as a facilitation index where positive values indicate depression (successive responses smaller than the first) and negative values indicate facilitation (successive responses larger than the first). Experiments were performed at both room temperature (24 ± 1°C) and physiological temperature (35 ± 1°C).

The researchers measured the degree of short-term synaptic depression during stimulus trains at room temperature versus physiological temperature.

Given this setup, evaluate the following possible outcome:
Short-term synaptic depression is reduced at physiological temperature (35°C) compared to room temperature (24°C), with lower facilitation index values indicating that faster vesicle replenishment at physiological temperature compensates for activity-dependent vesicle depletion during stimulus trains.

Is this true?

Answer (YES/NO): NO